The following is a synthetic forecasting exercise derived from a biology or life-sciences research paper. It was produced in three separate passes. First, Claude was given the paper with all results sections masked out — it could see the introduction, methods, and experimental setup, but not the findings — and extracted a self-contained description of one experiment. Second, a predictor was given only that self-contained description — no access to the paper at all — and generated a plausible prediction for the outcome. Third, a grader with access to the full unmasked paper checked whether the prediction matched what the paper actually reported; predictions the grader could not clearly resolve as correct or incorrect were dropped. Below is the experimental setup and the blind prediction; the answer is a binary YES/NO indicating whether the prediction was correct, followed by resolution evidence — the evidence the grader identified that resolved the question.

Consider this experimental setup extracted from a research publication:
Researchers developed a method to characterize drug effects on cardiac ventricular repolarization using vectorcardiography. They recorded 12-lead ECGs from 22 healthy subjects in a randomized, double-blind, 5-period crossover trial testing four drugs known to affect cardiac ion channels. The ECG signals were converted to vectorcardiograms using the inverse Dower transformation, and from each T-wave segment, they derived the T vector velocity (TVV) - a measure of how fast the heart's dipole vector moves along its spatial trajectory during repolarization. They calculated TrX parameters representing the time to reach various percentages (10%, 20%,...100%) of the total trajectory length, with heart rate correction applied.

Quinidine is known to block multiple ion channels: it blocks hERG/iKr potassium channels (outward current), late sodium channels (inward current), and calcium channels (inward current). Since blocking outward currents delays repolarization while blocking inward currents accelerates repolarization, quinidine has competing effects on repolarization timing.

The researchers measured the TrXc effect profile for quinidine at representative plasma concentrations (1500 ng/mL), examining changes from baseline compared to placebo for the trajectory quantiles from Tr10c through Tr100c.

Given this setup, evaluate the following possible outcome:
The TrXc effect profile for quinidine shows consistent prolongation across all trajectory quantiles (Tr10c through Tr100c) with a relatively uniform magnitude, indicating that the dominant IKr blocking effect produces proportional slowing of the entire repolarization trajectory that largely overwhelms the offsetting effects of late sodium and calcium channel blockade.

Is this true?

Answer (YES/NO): NO